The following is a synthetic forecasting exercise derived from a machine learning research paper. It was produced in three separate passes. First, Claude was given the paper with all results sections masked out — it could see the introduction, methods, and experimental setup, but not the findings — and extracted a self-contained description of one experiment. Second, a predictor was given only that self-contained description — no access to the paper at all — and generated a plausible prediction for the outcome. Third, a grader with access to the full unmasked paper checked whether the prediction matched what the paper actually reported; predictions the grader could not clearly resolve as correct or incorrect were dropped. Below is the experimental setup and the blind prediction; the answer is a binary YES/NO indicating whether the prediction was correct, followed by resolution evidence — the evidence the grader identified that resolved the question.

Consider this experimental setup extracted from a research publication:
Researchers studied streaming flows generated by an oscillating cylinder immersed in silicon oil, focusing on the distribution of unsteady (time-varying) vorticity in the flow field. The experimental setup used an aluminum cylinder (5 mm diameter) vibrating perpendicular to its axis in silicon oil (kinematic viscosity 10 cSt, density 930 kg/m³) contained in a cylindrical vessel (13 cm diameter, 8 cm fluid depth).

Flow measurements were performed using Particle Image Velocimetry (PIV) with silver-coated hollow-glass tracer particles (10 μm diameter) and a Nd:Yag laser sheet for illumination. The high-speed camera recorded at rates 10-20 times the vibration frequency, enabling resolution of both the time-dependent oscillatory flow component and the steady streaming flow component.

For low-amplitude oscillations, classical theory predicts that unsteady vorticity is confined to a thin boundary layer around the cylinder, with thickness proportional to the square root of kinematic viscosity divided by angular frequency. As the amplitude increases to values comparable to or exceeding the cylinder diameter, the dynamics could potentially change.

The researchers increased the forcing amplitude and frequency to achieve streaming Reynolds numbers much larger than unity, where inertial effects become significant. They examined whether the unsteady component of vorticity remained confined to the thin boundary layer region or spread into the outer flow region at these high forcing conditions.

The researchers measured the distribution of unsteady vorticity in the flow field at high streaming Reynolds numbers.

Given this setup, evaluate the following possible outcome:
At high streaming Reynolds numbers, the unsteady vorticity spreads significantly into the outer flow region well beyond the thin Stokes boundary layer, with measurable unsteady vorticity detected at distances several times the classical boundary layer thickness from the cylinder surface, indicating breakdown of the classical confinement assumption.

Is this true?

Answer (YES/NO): NO